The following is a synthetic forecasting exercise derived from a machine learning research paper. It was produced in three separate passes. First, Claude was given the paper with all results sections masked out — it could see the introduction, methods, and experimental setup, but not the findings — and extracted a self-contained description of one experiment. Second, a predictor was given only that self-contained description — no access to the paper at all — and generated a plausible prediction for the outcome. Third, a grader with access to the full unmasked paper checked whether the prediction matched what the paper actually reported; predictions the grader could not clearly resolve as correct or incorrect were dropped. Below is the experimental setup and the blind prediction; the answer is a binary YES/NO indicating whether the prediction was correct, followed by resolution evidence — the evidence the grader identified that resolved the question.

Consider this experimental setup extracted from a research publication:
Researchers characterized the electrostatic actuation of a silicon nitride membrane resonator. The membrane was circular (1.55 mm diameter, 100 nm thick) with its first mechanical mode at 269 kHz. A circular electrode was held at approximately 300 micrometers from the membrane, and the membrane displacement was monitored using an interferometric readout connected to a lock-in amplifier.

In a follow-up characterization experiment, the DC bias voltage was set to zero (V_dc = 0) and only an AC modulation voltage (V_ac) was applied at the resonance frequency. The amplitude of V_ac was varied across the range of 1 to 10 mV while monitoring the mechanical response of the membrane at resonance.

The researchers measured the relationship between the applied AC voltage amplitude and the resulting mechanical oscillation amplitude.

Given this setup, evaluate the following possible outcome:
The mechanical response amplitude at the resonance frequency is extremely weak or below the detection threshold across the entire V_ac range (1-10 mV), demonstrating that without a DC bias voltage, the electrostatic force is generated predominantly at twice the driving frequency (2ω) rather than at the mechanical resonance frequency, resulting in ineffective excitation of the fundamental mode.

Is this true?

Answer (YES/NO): NO